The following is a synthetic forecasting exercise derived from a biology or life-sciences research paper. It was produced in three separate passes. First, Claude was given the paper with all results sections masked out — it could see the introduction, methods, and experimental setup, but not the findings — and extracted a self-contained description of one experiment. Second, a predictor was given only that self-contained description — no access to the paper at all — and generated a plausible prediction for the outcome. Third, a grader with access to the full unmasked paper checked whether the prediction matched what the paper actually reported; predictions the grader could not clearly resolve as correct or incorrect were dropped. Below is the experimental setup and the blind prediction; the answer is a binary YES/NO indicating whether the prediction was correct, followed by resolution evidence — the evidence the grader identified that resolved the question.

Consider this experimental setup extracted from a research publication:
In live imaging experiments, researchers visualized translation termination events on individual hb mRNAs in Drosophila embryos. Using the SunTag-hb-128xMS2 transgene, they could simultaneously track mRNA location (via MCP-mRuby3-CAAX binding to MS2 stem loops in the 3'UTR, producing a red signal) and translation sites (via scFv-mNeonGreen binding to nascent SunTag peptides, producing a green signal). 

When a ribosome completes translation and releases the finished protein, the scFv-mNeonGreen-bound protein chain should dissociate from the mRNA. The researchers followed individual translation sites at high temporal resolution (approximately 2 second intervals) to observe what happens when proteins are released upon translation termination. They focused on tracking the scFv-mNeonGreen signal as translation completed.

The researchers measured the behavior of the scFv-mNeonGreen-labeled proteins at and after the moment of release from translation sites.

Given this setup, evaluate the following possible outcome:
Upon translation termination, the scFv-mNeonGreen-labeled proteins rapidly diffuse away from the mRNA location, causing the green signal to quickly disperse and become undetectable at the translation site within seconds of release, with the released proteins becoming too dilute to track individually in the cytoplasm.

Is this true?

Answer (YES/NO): NO